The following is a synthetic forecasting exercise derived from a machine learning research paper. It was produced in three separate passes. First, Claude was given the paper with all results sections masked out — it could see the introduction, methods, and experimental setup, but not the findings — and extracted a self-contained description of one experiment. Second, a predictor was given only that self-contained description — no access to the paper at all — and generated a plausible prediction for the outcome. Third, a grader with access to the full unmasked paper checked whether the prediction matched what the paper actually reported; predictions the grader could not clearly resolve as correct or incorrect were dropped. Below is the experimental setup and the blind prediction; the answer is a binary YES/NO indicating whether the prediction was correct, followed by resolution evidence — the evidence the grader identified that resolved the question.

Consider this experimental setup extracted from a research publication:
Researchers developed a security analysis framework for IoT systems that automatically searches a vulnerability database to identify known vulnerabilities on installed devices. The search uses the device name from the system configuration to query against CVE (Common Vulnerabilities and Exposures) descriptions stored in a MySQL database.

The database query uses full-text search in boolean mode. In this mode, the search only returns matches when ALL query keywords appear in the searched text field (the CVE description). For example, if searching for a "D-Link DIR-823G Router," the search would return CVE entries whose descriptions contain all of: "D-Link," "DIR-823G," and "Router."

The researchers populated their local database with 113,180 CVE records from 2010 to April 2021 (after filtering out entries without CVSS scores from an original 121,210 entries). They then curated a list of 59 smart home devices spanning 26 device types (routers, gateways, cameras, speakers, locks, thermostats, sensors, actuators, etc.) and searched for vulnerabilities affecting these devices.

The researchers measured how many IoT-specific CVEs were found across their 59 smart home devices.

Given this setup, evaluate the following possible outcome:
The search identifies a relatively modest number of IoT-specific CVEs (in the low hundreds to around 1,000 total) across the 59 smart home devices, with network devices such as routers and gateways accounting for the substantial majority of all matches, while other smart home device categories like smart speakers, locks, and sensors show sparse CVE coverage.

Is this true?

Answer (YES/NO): NO